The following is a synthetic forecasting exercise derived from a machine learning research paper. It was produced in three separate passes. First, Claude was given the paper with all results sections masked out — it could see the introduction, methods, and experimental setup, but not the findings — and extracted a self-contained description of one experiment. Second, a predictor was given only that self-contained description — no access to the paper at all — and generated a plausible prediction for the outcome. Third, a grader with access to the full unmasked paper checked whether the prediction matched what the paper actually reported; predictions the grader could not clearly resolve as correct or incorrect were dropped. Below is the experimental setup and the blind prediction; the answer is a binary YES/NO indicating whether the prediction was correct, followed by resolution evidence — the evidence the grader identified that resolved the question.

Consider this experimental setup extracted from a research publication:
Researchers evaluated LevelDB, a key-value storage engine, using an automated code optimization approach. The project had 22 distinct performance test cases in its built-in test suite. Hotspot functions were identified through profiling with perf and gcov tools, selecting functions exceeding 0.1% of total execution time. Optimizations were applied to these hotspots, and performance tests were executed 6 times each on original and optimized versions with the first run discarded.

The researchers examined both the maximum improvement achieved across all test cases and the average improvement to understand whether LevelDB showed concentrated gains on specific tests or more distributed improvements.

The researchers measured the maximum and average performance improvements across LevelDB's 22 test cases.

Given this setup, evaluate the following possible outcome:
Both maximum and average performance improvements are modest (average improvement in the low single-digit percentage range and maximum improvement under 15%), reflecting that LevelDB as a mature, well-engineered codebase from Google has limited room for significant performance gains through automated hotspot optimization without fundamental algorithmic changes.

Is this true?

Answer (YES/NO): NO